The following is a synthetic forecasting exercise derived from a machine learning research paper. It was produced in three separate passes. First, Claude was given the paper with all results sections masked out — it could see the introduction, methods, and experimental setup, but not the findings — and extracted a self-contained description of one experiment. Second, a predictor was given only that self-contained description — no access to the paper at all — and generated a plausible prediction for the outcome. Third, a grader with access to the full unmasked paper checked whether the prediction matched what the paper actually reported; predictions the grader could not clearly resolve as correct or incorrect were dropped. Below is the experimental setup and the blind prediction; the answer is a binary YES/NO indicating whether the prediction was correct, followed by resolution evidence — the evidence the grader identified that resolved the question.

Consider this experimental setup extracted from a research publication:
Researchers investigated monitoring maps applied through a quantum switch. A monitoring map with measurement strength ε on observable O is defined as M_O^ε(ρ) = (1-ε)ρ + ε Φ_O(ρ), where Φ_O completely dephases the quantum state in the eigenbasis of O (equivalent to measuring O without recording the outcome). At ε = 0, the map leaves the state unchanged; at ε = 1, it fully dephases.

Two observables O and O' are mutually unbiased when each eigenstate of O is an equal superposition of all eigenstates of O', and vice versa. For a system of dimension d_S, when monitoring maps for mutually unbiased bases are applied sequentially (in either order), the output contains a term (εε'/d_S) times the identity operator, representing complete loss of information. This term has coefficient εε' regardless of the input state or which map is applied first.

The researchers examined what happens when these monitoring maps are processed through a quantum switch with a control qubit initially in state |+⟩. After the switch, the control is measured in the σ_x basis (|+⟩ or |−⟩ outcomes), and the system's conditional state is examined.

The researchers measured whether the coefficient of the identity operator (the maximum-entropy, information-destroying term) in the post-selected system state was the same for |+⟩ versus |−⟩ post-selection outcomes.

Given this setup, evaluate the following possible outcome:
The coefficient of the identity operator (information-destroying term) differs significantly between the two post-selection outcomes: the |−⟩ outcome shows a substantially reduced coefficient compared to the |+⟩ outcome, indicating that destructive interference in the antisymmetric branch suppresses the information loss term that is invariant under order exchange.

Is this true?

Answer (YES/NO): YES